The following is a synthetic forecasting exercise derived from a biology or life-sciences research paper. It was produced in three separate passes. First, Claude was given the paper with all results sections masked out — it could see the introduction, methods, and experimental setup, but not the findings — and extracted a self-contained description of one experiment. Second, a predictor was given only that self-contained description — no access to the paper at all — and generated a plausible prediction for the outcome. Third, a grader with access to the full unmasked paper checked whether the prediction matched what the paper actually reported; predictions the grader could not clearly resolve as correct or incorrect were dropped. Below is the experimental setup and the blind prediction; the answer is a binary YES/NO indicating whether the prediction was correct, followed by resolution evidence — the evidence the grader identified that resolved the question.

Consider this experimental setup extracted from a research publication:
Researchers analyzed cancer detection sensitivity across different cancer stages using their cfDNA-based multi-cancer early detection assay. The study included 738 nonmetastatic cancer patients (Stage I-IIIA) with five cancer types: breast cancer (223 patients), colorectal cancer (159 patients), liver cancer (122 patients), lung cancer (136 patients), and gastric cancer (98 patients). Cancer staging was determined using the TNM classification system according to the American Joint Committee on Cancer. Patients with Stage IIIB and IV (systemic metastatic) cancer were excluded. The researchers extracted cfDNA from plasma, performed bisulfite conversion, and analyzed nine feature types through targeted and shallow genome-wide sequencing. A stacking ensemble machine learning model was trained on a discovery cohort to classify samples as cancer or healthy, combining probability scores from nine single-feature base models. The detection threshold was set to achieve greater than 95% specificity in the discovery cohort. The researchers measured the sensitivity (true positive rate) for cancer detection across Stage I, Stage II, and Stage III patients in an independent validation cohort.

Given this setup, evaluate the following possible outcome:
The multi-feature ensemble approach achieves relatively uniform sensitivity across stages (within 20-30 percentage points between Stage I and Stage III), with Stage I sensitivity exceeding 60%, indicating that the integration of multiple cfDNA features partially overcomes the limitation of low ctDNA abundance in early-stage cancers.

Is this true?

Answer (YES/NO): YES